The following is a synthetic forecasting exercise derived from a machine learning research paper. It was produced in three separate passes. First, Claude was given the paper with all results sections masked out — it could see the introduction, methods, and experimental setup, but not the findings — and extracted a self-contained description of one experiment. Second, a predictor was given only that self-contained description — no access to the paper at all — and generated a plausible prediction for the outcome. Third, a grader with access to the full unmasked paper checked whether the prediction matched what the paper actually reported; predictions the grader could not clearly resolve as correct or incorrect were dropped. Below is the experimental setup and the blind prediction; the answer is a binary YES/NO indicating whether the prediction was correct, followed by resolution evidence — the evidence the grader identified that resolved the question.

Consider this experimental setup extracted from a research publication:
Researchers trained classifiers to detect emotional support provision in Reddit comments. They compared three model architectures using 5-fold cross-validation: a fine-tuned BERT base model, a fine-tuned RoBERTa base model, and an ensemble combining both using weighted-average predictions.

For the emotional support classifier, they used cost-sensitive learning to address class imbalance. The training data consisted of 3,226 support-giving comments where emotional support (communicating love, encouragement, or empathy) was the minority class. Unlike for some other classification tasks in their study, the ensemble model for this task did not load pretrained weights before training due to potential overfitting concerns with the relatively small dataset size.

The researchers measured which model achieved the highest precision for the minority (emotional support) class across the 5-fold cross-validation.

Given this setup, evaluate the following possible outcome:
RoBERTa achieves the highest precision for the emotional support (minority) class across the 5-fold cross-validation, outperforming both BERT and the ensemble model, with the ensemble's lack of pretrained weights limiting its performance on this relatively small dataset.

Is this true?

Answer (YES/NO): NO